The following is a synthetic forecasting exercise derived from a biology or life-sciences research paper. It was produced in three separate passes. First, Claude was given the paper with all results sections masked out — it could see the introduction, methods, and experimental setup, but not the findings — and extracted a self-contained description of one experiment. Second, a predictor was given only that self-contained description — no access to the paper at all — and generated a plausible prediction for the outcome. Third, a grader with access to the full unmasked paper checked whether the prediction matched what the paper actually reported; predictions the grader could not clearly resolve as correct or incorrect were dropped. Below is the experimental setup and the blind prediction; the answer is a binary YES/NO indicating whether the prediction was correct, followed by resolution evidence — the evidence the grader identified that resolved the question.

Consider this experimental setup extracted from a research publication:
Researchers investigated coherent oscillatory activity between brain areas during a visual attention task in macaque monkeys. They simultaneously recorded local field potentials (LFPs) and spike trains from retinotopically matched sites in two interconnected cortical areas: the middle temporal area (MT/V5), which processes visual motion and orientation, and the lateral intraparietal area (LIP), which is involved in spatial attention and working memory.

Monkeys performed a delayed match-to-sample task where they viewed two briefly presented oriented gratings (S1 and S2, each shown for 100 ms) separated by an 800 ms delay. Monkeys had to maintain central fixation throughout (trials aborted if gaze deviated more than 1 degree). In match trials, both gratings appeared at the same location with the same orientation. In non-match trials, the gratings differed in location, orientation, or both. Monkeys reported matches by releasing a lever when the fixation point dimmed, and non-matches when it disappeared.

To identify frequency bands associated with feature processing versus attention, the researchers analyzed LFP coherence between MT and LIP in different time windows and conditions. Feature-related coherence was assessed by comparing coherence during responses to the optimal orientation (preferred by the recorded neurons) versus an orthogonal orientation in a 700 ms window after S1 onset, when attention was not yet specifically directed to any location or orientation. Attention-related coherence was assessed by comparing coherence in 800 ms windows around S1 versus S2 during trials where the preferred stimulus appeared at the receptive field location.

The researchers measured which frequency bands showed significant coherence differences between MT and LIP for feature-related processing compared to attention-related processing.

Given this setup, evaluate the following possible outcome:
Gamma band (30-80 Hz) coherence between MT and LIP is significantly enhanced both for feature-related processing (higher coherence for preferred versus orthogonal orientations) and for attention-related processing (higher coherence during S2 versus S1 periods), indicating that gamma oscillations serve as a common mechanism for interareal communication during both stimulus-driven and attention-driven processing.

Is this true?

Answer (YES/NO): NO